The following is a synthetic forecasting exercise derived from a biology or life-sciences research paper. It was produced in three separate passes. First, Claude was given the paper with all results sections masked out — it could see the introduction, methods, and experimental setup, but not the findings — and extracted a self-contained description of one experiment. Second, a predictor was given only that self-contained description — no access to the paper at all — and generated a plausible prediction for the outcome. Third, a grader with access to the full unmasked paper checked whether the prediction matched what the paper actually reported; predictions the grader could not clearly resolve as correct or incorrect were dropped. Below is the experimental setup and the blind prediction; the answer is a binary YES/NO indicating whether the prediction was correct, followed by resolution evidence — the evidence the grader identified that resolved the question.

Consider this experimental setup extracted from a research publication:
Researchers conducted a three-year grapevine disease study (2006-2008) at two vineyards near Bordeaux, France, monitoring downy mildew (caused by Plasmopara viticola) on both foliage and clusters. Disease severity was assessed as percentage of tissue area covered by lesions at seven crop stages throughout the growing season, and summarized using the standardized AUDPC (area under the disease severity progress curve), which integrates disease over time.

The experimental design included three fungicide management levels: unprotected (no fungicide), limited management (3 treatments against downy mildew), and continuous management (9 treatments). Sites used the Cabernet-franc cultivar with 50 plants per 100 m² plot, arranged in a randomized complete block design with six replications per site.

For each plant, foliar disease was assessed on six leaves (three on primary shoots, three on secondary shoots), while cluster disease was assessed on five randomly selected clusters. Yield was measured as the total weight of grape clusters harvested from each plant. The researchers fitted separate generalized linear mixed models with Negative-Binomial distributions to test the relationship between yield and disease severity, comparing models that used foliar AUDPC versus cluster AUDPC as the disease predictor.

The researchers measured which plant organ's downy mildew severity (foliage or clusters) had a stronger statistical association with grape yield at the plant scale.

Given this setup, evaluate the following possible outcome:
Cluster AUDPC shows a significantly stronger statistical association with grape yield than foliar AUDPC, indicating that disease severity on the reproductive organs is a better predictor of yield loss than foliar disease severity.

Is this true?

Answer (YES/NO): NO